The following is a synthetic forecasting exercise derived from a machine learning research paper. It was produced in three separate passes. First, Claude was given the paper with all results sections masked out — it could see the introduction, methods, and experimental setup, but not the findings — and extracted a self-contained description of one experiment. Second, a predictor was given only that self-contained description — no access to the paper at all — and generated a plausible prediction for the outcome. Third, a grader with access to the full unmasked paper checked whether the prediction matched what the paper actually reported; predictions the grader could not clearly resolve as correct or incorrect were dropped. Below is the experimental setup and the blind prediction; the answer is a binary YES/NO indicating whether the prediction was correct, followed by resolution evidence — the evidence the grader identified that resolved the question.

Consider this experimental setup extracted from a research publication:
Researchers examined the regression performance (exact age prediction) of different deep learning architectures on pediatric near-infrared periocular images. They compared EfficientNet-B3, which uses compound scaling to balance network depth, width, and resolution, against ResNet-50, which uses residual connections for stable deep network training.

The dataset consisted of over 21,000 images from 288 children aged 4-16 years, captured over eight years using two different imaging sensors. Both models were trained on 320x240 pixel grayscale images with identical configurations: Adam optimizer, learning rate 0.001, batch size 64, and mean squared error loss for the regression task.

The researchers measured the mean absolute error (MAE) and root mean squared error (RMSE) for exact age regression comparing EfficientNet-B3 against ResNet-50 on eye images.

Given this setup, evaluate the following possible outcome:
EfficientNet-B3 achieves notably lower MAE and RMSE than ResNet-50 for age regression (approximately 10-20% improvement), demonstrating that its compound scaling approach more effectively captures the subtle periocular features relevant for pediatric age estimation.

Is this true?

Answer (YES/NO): YES